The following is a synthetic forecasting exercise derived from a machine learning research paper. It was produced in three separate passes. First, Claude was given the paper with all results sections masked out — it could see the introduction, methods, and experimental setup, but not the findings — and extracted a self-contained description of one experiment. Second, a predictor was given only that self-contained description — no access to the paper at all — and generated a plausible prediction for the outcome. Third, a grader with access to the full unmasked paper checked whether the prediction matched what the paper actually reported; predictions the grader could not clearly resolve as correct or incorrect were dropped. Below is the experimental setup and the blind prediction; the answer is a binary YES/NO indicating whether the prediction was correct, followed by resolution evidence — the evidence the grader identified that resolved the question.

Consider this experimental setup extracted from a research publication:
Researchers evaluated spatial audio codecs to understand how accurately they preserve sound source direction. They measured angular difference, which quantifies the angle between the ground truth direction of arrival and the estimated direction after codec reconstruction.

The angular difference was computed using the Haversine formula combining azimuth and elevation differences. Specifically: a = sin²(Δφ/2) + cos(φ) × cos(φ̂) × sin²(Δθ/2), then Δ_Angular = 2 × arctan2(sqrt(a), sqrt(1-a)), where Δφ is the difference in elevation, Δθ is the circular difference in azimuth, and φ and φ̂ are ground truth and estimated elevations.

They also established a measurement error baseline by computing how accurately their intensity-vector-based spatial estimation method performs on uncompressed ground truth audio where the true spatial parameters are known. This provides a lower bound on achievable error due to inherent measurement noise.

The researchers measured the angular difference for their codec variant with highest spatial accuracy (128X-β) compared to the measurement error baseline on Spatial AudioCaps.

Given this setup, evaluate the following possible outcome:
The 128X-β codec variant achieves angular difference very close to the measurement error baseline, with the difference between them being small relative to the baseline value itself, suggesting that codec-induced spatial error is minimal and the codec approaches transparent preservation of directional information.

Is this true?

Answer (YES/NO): NO